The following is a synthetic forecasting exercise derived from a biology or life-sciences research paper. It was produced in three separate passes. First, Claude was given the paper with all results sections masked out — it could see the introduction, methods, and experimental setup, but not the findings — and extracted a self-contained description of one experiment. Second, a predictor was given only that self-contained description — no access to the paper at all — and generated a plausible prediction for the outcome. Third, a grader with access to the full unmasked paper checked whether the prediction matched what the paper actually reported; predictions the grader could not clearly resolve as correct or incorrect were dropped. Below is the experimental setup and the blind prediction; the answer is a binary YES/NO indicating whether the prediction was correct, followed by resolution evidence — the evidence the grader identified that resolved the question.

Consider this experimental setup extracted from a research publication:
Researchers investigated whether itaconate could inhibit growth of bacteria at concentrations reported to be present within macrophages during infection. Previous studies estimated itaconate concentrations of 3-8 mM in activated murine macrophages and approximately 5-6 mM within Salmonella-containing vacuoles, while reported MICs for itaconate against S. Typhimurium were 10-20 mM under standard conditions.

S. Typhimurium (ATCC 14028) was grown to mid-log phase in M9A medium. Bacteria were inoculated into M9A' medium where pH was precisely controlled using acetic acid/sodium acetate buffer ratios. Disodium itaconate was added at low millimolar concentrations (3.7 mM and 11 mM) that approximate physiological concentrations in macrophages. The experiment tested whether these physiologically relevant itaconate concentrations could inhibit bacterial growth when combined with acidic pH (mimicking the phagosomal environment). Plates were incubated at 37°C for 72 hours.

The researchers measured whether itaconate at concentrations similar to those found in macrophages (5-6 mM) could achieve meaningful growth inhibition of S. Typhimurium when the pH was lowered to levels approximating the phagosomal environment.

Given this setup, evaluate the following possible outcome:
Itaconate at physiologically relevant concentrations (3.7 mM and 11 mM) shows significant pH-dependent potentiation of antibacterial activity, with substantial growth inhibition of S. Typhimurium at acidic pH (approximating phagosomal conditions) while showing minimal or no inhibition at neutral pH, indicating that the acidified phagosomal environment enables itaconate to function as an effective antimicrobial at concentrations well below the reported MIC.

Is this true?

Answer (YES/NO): YES